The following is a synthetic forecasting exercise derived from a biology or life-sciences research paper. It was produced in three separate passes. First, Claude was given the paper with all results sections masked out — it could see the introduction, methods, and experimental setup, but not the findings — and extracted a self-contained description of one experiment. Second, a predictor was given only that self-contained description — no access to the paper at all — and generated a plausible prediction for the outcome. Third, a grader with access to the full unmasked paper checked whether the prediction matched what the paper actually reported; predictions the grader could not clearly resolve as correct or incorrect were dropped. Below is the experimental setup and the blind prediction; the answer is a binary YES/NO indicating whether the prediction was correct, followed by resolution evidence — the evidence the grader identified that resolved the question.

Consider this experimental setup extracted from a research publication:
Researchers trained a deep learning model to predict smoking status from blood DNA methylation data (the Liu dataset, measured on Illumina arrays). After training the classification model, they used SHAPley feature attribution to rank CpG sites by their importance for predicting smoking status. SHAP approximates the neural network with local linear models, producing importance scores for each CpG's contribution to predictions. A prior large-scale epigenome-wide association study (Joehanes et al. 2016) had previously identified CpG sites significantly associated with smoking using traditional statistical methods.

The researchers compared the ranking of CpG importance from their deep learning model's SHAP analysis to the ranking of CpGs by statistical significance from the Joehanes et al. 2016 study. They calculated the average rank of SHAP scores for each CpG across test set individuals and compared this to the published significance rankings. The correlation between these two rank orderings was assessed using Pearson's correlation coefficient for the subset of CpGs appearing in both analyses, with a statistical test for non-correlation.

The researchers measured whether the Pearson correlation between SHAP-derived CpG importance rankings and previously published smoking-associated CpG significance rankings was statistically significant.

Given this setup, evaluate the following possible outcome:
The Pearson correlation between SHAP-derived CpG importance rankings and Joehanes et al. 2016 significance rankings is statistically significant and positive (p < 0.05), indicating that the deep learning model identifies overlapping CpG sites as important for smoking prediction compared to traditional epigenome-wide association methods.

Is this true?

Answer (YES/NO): YES